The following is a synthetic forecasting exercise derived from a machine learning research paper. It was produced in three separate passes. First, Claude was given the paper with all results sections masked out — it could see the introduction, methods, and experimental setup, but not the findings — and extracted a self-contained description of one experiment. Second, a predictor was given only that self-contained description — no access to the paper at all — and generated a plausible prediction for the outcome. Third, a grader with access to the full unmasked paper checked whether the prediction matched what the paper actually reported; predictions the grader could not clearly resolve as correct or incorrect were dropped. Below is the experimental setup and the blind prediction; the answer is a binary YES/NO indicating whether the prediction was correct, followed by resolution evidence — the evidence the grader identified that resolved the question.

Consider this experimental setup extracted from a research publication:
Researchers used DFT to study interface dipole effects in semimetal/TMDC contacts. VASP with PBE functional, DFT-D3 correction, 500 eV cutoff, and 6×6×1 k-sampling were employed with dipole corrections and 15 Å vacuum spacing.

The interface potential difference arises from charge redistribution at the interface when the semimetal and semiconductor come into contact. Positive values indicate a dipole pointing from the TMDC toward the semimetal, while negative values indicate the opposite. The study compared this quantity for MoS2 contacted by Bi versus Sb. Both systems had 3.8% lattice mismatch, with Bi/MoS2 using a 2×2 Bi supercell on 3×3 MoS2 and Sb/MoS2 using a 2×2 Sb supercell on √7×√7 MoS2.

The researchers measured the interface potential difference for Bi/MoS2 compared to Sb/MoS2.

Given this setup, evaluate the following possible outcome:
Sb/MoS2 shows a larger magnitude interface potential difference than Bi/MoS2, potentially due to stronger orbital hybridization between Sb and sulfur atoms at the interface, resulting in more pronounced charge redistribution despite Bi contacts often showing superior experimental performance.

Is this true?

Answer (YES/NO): NO